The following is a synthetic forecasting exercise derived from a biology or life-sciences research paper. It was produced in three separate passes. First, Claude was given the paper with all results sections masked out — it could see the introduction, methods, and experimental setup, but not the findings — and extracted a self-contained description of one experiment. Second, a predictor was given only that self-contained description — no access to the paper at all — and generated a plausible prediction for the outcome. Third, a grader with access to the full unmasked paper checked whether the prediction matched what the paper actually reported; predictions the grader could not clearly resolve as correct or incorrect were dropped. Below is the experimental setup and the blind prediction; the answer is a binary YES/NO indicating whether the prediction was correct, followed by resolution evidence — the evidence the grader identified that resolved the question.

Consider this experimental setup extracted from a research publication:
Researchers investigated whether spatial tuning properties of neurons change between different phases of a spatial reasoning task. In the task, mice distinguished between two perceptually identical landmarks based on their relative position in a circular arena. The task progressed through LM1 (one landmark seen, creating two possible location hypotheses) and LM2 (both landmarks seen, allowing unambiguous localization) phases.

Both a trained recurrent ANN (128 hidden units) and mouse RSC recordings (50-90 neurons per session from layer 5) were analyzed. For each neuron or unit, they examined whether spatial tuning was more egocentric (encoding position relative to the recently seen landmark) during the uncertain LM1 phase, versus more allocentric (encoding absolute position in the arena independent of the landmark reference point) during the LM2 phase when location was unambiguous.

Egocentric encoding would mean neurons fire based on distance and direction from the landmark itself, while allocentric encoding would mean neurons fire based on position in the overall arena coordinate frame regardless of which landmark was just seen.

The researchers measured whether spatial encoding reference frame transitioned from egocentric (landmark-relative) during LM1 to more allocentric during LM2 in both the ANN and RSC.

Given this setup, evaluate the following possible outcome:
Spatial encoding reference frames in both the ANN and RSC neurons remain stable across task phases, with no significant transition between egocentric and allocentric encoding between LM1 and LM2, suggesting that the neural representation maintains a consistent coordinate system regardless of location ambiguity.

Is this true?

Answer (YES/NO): NO